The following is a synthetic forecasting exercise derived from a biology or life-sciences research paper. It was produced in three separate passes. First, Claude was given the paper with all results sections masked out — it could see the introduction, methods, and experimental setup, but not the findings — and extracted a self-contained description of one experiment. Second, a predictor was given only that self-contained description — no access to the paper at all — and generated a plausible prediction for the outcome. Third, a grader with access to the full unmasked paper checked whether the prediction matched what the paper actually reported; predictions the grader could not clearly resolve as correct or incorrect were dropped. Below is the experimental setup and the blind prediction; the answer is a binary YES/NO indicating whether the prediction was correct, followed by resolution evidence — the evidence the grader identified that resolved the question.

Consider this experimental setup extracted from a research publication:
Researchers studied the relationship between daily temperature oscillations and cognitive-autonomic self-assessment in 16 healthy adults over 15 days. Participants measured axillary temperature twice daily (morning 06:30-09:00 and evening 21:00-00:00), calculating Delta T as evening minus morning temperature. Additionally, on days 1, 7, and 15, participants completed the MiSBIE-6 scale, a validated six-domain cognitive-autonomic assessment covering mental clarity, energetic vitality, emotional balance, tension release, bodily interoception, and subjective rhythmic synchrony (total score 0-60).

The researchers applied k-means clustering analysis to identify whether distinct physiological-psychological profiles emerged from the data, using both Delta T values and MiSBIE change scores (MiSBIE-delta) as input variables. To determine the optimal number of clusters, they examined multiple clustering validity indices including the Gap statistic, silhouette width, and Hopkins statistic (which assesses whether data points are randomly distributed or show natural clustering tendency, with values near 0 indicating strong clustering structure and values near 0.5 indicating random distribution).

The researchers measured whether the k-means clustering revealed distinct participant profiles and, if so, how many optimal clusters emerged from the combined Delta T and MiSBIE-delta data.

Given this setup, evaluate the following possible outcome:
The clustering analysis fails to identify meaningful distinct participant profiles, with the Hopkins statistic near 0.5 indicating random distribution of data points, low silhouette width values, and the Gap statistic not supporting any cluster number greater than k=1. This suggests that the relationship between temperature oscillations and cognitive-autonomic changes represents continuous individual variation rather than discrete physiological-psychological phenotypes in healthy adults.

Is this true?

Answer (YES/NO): NO